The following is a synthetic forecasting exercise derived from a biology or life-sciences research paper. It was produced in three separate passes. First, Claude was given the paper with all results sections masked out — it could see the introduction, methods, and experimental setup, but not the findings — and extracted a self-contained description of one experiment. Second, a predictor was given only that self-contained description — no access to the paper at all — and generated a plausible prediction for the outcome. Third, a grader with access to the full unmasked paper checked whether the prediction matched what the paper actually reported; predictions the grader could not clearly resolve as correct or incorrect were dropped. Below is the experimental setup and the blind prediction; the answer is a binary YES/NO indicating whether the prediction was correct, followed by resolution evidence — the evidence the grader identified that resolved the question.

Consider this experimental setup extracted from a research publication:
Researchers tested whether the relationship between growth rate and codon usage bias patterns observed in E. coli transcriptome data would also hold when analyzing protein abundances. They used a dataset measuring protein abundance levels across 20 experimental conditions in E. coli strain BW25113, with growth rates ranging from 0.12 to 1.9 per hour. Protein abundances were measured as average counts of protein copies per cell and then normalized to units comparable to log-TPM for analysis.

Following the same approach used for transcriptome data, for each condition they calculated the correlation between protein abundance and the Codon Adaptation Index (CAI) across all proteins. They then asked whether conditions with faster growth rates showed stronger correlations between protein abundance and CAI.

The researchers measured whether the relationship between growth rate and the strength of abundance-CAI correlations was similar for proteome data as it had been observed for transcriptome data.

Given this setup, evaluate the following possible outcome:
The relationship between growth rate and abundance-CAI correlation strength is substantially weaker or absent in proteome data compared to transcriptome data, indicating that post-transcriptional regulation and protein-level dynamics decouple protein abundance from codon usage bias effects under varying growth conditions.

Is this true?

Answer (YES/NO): NO